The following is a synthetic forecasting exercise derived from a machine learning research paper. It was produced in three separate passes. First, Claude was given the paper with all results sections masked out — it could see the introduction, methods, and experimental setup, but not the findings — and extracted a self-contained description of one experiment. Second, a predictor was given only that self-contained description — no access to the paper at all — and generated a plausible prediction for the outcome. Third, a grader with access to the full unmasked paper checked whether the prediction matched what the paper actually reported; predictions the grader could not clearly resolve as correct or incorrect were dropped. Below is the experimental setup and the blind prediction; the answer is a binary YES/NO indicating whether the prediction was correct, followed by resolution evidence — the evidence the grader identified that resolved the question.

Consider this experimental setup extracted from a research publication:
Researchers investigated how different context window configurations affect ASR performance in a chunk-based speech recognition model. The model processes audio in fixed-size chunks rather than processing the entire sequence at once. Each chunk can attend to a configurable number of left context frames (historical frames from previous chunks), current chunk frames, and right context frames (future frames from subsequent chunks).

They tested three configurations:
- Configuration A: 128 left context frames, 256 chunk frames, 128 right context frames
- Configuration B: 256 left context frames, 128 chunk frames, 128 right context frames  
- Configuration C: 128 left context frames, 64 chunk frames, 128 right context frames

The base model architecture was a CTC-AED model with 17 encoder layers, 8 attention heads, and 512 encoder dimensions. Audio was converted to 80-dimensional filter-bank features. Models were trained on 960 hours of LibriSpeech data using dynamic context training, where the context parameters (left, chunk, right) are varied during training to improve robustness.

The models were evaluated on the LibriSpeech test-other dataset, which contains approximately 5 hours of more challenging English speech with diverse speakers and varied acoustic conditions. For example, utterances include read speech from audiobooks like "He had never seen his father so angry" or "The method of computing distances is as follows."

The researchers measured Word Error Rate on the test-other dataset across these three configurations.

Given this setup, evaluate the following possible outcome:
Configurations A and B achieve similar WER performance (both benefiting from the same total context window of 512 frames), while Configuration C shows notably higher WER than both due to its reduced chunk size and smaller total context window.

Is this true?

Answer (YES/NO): NO